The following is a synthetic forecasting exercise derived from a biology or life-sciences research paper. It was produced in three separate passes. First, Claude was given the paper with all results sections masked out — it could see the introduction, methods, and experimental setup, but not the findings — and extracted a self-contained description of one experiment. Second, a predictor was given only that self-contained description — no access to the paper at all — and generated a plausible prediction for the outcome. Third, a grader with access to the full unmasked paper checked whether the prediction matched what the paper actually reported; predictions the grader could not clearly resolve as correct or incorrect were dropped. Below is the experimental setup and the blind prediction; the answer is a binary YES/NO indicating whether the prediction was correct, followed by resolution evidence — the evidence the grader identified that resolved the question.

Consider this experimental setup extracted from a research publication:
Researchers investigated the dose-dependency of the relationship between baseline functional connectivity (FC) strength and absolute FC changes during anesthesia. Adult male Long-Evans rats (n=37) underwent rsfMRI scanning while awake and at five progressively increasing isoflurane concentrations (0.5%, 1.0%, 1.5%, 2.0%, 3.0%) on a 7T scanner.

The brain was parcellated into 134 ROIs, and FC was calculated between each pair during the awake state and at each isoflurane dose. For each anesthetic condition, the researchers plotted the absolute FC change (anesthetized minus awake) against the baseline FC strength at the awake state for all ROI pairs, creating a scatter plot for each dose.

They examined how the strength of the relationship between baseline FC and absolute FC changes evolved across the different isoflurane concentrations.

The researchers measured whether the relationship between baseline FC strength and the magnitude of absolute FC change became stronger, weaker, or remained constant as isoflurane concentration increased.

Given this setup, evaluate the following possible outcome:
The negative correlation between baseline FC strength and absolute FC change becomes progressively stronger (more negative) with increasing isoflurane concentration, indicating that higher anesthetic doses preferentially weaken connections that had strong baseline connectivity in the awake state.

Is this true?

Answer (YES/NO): YES